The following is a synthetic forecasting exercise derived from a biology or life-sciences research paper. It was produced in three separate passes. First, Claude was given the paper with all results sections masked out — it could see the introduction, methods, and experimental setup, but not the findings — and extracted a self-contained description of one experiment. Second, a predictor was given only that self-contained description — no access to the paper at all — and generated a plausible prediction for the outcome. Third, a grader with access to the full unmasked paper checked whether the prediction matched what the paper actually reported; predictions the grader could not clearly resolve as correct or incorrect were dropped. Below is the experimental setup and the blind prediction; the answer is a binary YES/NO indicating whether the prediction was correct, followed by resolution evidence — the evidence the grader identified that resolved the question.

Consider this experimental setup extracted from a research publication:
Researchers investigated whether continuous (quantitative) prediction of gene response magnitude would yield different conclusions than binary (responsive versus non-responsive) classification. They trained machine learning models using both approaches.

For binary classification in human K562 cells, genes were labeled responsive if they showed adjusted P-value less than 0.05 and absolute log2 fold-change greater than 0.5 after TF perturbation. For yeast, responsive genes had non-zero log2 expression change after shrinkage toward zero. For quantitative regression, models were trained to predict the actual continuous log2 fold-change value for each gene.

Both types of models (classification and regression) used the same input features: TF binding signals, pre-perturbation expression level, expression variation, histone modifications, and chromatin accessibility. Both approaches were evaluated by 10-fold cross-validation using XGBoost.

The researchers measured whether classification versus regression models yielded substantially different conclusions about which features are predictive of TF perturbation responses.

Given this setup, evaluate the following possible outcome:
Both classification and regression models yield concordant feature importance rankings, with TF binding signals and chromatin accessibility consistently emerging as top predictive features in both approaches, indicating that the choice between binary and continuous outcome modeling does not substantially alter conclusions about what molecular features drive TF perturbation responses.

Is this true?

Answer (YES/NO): NO